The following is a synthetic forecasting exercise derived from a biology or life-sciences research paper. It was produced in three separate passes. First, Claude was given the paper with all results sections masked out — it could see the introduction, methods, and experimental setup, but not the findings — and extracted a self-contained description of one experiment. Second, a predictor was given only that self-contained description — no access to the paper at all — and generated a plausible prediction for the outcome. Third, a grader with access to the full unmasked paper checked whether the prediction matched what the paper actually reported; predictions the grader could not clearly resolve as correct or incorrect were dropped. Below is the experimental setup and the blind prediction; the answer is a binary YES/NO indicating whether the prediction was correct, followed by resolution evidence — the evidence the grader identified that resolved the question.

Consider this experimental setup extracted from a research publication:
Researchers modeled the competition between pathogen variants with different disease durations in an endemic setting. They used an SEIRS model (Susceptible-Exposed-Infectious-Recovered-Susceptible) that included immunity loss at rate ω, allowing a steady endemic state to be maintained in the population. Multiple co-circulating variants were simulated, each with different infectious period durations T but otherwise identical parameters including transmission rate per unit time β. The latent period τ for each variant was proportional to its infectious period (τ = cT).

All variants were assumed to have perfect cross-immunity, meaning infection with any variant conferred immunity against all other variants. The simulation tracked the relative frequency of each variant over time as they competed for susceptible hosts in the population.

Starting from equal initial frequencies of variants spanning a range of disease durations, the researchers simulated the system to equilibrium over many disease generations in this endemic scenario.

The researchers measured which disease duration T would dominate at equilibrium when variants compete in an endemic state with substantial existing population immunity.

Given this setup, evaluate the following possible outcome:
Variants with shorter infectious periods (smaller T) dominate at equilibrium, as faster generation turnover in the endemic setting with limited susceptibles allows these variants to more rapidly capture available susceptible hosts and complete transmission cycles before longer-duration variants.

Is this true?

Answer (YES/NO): NO